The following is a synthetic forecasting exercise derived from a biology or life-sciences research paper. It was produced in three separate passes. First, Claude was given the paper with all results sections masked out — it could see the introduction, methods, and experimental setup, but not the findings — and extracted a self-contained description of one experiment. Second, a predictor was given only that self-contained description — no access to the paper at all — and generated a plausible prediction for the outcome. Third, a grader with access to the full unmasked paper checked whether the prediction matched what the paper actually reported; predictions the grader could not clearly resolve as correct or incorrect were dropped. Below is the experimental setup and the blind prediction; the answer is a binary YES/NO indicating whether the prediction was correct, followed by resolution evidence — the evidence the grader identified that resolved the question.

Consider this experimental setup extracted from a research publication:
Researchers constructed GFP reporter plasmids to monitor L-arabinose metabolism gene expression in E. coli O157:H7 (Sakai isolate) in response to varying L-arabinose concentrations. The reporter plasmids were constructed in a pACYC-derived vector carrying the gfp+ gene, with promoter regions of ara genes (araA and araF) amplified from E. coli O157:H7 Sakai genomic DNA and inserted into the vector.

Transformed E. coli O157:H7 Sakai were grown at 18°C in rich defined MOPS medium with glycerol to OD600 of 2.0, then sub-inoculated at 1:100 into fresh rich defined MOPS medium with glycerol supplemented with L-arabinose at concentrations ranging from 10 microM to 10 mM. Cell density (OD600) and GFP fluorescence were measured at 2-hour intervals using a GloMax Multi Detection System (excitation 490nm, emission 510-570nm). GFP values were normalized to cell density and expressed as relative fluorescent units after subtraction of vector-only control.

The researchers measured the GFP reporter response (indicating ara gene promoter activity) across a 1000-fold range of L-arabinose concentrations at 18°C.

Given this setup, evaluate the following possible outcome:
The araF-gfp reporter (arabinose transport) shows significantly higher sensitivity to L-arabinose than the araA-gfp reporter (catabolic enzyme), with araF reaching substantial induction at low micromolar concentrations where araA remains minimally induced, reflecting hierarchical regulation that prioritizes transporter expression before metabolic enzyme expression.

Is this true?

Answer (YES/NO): NO